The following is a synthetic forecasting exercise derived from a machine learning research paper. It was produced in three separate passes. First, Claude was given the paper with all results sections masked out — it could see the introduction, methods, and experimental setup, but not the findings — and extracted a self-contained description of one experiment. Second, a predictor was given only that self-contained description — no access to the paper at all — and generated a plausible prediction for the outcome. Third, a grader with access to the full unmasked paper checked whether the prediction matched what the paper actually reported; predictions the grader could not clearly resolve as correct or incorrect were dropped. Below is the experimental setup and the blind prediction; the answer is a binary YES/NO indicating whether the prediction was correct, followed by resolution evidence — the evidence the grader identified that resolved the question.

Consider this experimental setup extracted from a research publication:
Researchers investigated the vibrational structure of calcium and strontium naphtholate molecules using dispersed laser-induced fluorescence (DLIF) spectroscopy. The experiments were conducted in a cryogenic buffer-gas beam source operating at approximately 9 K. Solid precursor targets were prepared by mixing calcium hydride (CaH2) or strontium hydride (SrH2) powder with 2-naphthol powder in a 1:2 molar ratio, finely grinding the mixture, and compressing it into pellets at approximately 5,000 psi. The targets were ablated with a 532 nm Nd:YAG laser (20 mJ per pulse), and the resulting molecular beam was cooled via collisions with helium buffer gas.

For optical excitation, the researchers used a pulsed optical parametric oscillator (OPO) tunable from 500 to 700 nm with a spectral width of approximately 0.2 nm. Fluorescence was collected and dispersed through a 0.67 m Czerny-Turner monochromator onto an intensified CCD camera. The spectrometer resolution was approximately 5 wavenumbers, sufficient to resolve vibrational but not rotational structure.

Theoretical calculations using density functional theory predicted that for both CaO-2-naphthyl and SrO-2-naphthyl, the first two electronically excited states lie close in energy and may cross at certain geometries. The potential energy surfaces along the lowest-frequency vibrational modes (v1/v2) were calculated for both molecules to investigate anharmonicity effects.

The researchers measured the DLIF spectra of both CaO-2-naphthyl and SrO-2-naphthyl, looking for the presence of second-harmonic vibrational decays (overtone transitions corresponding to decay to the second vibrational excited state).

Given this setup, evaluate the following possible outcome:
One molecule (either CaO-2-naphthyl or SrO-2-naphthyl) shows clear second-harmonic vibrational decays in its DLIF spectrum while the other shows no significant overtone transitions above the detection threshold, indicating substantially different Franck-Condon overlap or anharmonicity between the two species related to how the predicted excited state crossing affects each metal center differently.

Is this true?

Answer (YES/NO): YES